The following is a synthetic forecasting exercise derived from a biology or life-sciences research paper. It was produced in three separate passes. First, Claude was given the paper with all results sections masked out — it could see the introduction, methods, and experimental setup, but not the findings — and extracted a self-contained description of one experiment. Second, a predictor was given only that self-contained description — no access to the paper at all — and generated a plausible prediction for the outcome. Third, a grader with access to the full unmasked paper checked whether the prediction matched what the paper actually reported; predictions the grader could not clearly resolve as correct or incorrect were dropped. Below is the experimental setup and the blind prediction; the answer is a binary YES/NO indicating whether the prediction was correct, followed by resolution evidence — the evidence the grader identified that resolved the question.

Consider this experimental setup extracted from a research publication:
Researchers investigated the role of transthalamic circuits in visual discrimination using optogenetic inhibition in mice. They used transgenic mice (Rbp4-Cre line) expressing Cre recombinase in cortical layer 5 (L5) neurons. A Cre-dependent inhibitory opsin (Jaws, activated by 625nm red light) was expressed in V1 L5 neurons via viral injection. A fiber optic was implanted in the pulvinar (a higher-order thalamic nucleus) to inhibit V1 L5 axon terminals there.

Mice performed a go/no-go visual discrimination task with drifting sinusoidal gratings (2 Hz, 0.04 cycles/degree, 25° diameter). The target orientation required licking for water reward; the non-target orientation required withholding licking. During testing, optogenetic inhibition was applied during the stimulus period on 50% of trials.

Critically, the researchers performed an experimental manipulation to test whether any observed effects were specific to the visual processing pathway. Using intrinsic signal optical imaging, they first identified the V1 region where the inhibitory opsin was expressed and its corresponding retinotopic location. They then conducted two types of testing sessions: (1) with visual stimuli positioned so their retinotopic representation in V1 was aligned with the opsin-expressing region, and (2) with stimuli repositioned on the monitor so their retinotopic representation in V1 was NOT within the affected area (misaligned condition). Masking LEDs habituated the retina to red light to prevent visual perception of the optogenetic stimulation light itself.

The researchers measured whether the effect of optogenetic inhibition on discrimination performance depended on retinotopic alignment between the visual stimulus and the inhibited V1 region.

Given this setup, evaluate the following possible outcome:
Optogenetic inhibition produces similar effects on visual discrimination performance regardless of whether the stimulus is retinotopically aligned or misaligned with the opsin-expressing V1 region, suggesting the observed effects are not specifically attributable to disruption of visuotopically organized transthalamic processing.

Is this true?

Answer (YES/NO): NO